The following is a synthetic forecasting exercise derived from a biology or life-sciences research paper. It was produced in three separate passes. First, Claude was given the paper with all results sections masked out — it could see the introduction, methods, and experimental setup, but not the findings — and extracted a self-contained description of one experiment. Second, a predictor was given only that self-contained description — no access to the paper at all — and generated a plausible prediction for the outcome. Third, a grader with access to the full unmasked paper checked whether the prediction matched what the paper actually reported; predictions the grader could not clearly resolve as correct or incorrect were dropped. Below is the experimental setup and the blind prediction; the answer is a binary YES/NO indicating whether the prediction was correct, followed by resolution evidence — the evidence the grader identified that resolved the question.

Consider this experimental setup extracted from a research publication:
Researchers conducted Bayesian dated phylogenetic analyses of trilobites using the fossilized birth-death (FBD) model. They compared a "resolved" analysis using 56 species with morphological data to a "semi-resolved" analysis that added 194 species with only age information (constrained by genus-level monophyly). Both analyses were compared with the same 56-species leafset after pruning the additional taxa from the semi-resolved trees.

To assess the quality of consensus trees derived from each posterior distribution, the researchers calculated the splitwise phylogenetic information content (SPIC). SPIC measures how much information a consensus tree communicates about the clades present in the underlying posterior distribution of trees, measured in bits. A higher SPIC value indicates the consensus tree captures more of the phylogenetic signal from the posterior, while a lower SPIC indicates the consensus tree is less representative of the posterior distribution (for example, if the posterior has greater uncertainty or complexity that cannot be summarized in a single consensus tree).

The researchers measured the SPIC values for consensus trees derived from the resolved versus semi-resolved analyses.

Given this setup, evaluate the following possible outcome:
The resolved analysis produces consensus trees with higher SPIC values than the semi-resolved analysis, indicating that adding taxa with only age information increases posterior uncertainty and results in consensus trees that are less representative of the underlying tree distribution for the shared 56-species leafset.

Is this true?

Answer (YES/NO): NO